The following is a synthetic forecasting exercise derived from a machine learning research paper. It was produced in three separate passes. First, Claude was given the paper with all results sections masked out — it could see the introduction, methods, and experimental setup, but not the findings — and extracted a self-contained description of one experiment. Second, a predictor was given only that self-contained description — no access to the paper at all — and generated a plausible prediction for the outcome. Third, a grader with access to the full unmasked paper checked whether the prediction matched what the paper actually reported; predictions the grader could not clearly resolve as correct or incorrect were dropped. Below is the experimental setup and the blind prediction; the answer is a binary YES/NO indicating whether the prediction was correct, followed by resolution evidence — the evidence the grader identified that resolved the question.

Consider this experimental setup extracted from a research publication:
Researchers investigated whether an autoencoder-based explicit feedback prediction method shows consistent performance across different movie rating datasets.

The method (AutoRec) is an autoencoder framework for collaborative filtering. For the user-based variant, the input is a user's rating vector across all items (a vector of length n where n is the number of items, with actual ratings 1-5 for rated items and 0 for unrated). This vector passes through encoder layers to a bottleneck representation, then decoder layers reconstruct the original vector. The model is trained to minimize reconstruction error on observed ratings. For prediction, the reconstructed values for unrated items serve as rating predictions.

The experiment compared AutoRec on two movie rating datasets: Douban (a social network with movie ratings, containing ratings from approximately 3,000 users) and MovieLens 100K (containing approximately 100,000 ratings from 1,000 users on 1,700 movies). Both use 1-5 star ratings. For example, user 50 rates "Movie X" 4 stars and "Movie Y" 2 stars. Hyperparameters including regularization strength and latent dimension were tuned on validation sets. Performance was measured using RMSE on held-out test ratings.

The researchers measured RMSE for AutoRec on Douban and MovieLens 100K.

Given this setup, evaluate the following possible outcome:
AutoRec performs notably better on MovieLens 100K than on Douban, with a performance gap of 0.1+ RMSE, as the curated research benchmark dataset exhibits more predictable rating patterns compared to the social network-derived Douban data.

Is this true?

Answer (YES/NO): NO